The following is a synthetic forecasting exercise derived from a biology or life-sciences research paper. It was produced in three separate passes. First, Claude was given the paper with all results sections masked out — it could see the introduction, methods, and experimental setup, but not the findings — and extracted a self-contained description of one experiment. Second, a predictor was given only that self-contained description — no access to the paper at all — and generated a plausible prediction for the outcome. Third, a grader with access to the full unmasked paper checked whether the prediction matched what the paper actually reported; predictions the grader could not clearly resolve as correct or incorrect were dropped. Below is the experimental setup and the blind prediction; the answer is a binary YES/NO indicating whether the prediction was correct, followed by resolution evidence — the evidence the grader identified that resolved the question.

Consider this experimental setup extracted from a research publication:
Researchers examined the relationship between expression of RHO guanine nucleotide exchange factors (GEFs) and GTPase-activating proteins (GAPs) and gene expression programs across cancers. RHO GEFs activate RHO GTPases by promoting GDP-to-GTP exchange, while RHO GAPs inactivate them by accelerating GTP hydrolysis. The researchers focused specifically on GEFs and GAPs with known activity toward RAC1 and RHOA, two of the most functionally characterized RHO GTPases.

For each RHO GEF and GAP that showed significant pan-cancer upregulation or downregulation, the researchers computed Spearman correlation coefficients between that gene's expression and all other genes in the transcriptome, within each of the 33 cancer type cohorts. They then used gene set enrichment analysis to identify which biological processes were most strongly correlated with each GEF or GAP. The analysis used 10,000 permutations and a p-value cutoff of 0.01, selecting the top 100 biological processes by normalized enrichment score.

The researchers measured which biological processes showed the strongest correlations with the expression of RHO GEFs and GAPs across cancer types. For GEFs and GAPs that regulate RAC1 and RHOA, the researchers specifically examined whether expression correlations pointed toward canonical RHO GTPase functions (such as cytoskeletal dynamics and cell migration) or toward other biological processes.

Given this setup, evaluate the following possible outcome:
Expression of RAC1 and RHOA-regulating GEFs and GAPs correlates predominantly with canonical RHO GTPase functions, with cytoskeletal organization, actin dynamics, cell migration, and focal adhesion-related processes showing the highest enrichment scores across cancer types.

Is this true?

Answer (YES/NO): NO